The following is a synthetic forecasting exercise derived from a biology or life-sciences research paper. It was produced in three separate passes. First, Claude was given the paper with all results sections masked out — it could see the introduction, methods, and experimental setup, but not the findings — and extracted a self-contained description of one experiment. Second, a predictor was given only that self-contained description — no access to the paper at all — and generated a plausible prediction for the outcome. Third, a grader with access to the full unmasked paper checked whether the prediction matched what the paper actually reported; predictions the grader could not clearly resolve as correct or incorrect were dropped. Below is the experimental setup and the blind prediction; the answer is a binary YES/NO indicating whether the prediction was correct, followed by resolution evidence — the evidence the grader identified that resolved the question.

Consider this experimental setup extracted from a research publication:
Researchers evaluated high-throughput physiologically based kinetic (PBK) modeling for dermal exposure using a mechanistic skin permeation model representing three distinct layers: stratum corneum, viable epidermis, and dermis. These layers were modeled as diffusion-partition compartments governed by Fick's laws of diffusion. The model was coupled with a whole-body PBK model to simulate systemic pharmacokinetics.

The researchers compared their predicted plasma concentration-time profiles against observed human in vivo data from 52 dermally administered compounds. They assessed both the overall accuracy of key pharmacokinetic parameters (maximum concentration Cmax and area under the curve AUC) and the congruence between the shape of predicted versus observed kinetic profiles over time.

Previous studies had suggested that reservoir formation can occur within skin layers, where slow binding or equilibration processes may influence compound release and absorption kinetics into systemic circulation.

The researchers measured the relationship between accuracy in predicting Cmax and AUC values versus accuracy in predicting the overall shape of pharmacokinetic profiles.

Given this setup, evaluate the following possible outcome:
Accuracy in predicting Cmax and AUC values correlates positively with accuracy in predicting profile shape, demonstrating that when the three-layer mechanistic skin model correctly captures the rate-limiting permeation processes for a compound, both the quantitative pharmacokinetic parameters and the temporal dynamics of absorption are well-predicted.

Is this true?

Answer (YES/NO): NO